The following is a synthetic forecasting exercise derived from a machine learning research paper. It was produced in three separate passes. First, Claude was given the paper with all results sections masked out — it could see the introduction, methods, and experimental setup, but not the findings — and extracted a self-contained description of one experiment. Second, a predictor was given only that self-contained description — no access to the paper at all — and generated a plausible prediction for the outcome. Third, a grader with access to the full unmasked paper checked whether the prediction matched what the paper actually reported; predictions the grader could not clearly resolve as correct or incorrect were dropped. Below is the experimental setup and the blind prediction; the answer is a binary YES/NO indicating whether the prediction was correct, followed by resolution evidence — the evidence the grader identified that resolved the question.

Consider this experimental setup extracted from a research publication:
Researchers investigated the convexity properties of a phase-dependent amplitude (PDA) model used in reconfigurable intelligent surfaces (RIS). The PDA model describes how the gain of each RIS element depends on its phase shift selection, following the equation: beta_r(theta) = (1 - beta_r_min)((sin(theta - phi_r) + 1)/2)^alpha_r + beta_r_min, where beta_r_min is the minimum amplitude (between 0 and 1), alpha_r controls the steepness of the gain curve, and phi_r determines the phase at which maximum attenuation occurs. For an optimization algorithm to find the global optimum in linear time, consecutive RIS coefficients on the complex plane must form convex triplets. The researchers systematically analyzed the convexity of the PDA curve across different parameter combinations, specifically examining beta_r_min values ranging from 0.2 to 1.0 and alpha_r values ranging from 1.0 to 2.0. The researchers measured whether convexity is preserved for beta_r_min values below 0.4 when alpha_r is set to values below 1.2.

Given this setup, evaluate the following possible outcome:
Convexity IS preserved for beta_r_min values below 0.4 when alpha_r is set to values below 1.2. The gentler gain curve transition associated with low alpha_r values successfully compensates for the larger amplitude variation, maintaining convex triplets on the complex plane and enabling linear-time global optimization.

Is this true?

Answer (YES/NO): NO